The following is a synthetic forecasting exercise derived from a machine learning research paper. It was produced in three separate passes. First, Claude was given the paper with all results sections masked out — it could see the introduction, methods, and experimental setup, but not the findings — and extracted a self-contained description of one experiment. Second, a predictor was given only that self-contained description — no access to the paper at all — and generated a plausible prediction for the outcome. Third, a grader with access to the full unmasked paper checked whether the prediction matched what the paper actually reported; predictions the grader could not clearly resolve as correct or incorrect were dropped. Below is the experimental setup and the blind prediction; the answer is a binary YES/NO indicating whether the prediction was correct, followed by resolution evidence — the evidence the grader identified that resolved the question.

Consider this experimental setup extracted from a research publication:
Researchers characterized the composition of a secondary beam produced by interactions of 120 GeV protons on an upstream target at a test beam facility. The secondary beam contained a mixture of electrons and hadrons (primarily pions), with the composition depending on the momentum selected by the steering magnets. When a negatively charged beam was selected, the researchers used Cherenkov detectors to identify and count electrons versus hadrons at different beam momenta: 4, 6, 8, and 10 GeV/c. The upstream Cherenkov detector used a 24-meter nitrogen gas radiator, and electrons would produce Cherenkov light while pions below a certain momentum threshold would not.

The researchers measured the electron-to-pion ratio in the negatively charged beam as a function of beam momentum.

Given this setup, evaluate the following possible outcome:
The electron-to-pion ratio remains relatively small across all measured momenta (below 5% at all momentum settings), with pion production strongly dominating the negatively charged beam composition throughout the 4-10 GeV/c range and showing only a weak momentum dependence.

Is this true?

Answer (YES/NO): NO